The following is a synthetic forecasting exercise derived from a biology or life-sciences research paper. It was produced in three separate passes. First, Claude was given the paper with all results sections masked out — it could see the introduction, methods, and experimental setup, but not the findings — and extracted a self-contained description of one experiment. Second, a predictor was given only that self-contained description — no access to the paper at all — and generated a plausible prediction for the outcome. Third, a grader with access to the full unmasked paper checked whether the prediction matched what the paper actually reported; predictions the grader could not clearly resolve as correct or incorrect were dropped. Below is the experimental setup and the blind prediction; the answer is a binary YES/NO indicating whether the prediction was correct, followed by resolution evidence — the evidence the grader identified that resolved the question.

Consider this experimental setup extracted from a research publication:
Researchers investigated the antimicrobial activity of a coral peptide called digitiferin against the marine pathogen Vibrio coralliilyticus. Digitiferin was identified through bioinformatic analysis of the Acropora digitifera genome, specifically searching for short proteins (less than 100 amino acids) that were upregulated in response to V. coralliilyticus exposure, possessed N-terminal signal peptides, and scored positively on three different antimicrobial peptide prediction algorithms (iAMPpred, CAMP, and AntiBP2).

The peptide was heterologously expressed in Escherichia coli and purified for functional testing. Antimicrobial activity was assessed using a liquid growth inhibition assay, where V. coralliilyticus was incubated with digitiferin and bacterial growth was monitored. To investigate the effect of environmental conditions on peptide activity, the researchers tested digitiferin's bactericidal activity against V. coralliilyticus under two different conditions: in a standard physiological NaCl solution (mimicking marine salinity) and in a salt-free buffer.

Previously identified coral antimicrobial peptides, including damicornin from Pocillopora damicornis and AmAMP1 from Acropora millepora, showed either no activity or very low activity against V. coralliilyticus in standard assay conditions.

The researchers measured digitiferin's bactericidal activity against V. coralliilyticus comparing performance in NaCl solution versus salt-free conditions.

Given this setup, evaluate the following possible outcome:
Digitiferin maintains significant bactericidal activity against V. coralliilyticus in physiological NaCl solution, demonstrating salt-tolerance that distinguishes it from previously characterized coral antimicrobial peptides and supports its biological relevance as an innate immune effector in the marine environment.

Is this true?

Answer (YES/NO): NO